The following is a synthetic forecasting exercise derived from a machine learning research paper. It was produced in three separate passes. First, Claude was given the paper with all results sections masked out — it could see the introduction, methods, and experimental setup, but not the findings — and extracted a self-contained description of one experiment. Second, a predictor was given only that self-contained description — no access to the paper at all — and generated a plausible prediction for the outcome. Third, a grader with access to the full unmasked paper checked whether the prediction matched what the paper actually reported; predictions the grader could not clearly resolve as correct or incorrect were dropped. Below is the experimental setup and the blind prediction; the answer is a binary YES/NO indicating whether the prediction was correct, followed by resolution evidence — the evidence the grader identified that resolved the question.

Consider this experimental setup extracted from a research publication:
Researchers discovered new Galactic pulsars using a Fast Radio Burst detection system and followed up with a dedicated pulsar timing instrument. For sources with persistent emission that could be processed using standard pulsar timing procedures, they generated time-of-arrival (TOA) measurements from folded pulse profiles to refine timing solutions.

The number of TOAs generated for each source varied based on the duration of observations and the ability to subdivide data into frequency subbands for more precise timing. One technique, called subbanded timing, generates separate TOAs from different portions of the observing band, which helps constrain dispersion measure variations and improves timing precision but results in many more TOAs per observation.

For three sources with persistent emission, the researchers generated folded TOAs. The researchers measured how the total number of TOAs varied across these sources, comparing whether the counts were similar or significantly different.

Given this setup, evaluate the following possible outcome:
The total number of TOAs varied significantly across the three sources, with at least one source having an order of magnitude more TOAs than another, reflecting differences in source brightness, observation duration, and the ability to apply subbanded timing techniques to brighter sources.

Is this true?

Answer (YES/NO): YES